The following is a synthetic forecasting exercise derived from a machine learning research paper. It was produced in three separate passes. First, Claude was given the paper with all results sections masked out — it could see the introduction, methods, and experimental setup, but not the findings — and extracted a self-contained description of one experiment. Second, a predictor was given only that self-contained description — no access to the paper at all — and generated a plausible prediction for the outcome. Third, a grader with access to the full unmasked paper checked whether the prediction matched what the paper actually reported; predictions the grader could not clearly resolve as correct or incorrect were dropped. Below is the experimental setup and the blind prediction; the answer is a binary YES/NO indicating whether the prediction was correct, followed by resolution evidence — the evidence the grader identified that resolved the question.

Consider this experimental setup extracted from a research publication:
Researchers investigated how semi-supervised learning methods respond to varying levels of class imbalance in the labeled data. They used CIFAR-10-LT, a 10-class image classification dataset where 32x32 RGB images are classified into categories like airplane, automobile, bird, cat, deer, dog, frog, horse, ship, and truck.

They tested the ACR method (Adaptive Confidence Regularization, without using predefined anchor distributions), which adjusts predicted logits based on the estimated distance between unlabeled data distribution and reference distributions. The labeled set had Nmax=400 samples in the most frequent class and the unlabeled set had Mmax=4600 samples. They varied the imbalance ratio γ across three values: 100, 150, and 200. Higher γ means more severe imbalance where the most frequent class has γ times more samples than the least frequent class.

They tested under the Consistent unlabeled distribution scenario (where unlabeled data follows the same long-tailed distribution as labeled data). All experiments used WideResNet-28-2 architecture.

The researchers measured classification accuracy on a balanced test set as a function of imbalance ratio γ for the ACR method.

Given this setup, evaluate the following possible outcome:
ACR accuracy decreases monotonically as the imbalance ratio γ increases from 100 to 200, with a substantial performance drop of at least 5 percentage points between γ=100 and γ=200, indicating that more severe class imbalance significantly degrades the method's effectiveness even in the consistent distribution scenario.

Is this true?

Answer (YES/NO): YES